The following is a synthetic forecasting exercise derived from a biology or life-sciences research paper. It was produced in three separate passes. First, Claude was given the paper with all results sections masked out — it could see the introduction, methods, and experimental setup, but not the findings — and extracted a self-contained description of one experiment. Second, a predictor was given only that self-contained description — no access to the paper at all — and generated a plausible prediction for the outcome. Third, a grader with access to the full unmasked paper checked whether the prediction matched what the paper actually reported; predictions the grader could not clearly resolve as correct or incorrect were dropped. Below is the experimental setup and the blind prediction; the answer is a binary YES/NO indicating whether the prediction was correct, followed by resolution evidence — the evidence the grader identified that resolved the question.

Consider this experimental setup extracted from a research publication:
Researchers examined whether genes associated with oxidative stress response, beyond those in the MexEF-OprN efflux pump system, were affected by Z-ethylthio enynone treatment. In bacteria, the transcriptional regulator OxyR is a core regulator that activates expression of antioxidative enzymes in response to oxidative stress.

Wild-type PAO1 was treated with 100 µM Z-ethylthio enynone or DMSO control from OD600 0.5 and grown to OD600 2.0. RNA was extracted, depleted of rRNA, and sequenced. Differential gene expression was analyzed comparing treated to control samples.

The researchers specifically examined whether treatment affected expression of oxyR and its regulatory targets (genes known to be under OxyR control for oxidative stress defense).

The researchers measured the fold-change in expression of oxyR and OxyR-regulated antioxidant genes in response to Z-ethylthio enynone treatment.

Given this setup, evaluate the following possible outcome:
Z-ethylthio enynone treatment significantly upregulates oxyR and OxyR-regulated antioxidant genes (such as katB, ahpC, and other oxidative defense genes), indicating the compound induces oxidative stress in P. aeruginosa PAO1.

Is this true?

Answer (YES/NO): NO